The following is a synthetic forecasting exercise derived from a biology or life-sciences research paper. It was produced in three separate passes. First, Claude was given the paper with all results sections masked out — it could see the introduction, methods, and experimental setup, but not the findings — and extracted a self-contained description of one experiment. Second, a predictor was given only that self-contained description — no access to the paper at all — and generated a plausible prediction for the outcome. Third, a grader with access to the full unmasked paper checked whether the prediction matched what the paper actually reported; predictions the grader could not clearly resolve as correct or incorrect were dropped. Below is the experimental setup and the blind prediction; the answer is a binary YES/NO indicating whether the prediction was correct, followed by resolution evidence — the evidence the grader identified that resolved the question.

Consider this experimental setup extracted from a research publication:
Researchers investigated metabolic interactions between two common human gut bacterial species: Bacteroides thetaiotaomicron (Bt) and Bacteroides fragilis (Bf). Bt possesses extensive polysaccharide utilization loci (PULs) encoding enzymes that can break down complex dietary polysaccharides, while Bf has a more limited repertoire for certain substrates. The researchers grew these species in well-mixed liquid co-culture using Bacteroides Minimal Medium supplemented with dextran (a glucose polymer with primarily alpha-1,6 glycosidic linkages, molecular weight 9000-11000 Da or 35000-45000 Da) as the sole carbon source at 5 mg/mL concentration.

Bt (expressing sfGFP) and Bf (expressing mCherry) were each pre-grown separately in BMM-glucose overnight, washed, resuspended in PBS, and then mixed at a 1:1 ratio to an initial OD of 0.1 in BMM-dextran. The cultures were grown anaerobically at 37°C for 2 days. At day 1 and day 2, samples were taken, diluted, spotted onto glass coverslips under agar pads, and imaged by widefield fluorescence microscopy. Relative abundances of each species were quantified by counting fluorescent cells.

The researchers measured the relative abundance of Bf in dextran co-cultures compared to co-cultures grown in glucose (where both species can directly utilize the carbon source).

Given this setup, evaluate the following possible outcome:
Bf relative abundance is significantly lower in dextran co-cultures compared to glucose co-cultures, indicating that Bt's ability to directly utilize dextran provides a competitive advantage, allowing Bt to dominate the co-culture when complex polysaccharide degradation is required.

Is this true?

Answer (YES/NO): NO